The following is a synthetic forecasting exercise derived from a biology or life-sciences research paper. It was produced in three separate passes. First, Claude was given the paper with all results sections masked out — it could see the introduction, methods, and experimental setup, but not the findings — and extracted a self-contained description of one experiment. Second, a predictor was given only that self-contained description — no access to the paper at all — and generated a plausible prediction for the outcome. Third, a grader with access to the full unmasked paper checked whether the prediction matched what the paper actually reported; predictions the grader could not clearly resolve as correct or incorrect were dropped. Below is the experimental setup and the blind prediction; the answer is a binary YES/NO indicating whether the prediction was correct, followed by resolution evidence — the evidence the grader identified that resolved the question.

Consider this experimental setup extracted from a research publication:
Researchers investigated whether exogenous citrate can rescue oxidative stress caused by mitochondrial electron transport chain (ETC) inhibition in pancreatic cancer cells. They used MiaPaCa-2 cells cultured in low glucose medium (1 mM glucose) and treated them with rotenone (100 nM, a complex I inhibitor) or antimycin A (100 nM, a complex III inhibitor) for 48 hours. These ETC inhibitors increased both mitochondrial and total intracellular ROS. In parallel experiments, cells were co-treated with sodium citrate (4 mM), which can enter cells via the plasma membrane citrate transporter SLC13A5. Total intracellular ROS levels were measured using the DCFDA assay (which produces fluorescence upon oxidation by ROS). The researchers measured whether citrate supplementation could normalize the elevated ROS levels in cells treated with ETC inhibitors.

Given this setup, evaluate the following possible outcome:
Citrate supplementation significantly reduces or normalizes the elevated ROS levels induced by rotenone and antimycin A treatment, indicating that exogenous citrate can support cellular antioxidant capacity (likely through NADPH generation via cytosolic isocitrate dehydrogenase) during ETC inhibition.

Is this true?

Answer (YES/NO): YES